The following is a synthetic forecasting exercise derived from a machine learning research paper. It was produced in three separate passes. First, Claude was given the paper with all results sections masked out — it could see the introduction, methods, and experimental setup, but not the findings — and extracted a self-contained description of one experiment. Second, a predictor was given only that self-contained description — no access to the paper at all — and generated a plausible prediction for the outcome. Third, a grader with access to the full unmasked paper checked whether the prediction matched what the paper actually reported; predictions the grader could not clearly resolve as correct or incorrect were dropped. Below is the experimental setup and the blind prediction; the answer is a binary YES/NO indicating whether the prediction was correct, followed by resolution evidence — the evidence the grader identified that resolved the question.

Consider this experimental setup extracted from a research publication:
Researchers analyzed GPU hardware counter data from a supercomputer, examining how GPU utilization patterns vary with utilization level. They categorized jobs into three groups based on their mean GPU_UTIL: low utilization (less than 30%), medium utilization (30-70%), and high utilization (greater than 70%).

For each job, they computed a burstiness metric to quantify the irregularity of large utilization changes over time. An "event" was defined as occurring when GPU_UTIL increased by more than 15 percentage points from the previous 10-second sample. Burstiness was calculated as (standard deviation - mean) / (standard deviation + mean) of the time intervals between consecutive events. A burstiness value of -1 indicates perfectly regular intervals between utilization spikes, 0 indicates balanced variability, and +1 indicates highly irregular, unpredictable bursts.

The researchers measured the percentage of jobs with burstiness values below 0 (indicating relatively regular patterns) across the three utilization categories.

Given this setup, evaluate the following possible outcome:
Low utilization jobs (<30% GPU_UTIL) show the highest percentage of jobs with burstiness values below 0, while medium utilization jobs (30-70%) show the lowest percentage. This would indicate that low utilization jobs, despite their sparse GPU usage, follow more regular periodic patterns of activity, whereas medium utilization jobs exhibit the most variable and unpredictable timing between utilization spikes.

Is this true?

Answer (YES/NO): NO